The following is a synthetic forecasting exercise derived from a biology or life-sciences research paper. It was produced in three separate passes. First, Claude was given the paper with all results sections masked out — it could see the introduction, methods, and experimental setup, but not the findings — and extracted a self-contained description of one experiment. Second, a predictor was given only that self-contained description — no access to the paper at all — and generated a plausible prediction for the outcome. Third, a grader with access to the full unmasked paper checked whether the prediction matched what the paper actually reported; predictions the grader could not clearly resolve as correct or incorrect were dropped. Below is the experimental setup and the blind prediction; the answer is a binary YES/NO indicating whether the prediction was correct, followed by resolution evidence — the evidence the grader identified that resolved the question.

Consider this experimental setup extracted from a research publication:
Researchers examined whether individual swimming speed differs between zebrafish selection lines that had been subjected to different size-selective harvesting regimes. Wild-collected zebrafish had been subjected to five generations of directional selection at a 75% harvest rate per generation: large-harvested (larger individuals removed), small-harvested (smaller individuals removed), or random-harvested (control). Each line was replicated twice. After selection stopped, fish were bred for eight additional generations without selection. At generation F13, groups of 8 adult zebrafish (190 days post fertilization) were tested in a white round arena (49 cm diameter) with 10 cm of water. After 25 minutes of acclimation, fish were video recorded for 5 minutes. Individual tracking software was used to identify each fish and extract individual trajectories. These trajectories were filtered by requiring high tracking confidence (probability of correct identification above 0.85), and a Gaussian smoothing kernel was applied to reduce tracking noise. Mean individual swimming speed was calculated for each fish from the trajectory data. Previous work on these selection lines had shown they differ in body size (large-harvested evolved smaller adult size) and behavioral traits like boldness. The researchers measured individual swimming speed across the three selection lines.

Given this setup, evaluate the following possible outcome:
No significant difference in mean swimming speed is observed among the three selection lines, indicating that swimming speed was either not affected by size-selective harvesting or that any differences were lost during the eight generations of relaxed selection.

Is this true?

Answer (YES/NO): NO